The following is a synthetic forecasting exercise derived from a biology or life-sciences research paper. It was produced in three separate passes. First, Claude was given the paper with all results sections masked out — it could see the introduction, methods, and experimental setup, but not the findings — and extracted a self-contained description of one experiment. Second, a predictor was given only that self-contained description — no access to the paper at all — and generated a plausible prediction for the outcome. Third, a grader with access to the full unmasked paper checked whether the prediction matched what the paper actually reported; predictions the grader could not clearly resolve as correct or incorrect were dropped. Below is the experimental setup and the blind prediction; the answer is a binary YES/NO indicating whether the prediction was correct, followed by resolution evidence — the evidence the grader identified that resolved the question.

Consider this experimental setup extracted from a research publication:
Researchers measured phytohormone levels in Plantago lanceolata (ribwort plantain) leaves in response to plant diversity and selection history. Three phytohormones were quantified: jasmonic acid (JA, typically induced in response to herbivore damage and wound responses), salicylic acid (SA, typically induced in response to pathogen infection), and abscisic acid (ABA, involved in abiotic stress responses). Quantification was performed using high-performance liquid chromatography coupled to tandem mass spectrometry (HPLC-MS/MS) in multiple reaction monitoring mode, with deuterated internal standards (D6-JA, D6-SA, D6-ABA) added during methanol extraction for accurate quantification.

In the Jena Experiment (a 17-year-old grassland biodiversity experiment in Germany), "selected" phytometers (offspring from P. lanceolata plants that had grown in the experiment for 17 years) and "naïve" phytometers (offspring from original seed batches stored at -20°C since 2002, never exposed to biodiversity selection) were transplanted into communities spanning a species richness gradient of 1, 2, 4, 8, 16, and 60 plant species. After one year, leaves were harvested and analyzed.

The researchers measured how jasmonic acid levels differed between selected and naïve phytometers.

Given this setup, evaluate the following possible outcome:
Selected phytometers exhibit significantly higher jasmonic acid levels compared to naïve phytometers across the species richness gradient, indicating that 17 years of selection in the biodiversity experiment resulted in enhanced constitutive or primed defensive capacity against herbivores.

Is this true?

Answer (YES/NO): NO